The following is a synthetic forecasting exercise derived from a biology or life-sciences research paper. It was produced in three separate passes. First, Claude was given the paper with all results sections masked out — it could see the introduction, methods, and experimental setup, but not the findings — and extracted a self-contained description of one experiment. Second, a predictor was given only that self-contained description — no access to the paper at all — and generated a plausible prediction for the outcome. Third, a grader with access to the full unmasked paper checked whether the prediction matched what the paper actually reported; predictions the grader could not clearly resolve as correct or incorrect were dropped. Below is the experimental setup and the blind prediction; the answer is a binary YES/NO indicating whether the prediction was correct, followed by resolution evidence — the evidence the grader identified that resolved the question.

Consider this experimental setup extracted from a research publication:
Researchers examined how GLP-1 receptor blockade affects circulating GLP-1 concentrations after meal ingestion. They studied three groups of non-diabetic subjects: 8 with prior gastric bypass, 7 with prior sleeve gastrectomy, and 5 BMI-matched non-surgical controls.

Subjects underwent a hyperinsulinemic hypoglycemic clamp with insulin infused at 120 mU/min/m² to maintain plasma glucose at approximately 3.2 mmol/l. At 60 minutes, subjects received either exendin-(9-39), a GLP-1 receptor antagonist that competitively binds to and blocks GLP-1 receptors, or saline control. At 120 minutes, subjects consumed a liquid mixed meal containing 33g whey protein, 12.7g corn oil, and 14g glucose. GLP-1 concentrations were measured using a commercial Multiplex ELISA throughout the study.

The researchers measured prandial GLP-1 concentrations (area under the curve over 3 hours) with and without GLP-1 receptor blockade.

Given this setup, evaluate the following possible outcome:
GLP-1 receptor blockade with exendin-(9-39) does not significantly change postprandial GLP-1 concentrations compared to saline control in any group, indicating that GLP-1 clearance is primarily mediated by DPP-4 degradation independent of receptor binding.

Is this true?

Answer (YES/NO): NO